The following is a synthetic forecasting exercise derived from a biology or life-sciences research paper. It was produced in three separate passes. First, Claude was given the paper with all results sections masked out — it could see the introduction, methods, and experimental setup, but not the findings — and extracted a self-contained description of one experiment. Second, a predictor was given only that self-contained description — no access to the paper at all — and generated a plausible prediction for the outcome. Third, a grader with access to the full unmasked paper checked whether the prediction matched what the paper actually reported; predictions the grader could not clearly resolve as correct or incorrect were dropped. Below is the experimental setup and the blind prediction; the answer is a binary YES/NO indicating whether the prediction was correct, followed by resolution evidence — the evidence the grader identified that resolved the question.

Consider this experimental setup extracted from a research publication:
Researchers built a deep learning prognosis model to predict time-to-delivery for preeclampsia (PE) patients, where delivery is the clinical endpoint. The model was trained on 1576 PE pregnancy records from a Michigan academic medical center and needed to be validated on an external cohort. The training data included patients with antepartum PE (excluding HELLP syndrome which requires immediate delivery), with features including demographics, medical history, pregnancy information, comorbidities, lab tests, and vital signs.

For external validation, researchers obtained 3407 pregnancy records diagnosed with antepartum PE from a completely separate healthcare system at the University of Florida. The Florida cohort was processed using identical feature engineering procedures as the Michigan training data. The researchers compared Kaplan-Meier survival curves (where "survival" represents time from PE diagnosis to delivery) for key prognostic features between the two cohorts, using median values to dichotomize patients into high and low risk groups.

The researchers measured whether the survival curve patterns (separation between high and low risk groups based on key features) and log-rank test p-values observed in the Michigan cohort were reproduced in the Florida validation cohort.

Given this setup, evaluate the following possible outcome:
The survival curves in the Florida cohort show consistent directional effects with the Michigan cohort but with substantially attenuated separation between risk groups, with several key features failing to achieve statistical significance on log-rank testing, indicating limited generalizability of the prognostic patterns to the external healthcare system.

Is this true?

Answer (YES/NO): NO